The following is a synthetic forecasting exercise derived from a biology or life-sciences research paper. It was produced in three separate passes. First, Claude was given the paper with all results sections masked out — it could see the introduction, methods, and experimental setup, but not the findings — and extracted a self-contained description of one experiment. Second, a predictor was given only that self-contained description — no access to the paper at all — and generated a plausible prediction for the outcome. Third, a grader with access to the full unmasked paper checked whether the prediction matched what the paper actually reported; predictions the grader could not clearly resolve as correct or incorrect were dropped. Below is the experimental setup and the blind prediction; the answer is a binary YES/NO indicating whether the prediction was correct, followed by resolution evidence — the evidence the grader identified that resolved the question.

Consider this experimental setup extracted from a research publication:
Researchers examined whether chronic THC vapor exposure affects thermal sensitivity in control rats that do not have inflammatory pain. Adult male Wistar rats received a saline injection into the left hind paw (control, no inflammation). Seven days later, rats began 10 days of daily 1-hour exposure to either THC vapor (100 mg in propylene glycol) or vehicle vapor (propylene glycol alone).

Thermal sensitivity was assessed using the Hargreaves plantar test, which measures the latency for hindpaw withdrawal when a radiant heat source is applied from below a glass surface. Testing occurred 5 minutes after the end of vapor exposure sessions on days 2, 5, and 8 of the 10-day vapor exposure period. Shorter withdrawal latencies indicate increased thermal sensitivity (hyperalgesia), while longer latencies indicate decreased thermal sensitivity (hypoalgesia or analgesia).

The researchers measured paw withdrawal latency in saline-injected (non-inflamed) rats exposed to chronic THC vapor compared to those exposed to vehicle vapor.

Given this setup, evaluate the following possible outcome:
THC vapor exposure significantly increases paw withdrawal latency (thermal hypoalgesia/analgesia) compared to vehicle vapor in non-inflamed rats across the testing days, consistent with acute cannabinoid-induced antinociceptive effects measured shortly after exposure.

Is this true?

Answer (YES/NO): NO